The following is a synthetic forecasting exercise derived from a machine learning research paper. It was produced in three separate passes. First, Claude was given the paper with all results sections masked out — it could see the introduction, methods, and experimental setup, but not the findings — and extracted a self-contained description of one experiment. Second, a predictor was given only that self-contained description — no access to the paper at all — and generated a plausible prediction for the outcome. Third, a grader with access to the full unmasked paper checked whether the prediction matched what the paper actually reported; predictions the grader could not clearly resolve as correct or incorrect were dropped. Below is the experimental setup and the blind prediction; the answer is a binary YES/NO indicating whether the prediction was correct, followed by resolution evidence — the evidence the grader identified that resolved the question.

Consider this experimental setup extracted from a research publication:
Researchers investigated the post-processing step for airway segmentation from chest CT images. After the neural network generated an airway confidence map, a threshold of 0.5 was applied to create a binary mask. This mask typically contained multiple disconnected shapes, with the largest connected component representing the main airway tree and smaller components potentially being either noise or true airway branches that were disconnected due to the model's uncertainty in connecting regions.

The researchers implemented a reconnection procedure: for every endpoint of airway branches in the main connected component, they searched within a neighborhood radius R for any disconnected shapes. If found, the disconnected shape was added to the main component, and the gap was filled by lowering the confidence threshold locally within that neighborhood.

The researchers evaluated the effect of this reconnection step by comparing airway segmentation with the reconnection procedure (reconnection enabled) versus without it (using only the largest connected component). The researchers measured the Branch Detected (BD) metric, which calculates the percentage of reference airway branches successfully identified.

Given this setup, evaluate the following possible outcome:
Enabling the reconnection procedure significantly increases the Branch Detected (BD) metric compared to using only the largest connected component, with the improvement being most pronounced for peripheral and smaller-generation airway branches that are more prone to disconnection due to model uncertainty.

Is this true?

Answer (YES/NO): NO